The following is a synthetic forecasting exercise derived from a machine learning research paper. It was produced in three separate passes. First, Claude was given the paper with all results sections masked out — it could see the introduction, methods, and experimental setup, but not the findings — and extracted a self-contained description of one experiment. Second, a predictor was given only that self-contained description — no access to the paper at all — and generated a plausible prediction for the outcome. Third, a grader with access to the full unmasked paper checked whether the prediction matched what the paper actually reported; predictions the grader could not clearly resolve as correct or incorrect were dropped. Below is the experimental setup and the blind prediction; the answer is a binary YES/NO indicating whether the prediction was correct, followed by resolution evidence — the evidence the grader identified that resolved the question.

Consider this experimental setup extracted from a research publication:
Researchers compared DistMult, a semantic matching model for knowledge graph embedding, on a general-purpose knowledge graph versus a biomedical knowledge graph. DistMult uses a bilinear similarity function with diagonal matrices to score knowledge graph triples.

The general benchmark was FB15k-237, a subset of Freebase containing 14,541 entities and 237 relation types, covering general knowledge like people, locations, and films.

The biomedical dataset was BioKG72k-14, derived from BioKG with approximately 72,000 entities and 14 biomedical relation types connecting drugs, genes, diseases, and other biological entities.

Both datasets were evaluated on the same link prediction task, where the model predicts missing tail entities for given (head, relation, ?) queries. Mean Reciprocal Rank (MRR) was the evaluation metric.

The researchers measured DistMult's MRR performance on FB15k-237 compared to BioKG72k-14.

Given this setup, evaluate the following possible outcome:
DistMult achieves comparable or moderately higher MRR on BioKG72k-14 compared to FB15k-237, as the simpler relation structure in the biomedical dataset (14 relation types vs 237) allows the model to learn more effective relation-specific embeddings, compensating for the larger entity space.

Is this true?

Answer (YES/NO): NO